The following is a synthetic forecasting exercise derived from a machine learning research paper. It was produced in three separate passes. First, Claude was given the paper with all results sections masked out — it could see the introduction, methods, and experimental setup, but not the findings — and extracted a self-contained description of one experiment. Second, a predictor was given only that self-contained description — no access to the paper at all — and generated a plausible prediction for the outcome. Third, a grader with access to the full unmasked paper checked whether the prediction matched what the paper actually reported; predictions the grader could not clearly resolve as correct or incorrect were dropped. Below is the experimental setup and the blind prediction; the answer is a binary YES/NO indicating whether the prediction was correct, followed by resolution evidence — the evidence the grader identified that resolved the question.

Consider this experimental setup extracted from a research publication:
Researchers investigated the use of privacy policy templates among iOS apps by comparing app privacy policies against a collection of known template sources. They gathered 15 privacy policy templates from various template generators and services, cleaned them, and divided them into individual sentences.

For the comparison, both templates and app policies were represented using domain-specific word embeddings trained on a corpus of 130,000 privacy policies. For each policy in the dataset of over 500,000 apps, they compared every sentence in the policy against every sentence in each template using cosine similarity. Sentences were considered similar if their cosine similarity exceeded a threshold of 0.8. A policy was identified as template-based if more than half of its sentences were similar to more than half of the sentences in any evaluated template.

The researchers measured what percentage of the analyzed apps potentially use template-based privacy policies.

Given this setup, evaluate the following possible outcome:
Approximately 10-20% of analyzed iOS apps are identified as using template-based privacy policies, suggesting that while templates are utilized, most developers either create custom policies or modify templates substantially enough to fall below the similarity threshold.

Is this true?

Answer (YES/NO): NO